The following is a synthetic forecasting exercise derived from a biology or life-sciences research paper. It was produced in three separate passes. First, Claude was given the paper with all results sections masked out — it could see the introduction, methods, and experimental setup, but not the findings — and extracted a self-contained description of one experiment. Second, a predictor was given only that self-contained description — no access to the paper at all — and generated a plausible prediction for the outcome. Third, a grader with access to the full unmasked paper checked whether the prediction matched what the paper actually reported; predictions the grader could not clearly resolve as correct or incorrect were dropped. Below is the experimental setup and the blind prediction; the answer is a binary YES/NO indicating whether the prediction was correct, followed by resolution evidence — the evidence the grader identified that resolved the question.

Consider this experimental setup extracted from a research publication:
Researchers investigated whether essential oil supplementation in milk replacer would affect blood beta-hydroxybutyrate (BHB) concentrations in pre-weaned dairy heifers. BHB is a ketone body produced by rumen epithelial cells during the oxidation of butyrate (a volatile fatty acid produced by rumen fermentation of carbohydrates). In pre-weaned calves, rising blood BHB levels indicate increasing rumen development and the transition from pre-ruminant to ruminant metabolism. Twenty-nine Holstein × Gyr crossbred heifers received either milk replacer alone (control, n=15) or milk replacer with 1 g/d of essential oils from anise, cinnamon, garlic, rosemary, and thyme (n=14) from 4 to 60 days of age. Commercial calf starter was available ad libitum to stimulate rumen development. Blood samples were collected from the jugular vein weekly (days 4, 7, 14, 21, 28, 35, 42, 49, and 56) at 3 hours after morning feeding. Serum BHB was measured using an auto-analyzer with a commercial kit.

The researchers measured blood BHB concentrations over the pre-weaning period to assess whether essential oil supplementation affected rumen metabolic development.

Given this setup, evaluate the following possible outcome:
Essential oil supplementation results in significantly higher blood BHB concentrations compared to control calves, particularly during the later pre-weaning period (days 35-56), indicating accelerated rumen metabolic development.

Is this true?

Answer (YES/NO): NO